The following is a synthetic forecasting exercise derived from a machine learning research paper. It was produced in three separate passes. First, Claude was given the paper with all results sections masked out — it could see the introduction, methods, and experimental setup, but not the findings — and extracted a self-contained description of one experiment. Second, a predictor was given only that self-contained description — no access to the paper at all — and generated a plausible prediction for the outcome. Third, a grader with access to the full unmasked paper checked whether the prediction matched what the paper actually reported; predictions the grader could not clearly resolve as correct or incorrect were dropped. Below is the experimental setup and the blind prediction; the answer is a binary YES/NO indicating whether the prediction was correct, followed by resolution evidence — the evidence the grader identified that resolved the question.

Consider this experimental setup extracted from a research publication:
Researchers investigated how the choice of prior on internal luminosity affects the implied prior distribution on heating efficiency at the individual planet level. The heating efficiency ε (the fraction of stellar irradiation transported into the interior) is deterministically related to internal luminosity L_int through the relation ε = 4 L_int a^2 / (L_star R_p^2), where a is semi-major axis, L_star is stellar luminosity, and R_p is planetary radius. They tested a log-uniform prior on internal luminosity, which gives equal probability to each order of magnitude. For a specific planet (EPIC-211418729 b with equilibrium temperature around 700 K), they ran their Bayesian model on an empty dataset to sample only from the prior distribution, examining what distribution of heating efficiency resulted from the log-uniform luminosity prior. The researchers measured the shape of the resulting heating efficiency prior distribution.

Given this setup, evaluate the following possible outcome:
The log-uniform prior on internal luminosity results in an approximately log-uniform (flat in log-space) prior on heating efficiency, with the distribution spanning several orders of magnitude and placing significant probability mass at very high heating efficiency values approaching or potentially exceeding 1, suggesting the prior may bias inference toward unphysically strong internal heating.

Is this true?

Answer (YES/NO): NO